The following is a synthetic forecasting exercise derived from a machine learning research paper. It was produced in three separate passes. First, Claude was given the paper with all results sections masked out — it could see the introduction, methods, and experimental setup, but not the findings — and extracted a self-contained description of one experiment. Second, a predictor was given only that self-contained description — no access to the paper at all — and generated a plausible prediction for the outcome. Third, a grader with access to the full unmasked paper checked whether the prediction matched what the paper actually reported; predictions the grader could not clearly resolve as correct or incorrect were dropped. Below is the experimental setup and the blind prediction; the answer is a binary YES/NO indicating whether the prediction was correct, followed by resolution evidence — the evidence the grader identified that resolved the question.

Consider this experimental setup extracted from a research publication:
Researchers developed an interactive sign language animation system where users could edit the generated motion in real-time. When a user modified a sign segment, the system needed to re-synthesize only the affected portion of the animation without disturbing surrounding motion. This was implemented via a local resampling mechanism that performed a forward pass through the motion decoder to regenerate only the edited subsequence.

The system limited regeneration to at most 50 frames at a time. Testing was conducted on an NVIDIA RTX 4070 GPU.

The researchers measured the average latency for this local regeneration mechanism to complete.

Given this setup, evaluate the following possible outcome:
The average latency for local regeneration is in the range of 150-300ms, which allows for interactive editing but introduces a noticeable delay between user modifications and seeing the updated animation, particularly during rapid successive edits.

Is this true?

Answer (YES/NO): NO